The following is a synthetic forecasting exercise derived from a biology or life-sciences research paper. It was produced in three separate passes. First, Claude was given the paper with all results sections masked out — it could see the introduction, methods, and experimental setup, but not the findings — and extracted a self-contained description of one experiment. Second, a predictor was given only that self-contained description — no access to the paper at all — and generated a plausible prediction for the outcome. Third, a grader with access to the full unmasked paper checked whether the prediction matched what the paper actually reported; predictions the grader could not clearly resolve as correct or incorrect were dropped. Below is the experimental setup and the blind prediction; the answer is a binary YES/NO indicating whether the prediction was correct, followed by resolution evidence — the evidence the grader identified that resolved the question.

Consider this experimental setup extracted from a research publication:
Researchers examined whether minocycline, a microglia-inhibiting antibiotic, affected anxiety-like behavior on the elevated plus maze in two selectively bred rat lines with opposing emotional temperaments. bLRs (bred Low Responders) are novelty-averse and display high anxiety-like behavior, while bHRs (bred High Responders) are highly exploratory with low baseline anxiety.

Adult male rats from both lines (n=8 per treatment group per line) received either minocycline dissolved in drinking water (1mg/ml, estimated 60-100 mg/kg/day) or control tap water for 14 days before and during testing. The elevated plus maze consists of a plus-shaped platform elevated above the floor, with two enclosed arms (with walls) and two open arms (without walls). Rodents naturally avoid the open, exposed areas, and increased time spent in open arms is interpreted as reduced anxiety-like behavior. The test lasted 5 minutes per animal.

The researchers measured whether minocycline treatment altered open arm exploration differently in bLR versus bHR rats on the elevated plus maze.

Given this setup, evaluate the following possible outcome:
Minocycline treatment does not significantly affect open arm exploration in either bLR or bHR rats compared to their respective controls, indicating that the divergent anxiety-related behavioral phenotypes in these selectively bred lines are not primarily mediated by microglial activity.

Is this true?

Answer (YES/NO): YES